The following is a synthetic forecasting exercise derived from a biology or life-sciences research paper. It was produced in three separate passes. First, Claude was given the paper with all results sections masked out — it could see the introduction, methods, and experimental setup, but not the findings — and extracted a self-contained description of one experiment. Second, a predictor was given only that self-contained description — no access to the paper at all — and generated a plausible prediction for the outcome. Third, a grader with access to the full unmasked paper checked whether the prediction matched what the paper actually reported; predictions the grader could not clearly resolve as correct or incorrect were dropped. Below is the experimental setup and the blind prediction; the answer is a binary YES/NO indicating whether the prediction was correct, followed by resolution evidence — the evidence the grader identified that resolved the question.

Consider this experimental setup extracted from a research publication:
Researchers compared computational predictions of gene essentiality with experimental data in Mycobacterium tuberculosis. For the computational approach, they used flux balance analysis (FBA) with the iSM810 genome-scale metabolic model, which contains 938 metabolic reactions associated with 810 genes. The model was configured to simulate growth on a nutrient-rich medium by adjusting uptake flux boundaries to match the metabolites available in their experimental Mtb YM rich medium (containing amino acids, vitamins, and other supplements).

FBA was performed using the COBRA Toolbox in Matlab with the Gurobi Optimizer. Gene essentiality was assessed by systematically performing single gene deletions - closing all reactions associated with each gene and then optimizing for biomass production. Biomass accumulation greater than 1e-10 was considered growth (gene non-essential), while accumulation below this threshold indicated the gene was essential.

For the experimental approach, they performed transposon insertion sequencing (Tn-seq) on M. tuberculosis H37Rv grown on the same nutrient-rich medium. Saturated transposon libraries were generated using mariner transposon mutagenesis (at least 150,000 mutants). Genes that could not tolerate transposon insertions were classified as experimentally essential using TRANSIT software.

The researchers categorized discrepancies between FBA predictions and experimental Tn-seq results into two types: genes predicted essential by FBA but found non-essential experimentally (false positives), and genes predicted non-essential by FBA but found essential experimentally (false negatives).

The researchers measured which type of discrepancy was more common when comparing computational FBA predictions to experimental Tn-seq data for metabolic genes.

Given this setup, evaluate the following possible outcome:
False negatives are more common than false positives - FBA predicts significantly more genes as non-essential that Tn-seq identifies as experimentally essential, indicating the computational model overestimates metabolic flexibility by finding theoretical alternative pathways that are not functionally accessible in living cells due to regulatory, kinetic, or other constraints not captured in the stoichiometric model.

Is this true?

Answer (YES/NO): YES